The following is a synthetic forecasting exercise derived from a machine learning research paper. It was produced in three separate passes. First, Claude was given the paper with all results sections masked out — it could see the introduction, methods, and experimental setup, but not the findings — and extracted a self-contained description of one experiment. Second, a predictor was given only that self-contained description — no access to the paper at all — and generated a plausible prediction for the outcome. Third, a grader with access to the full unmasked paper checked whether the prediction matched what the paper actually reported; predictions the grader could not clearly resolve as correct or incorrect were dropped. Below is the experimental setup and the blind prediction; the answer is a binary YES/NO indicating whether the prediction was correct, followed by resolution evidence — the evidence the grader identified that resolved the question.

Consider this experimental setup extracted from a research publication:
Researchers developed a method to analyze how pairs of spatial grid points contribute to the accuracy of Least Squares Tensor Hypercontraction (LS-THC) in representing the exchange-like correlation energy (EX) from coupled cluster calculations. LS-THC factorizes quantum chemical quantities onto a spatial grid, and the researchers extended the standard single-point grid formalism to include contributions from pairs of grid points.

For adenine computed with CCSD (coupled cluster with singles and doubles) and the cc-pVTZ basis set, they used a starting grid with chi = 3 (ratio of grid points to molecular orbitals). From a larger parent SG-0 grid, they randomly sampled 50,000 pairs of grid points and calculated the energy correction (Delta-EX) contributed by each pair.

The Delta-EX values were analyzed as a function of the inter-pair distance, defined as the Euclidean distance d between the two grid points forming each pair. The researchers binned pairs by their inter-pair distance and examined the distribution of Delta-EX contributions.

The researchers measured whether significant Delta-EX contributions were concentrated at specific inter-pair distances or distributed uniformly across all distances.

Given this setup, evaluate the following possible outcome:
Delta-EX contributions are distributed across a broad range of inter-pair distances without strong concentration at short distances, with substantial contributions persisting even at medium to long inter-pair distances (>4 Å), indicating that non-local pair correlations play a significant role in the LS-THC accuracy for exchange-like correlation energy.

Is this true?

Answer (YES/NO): NO